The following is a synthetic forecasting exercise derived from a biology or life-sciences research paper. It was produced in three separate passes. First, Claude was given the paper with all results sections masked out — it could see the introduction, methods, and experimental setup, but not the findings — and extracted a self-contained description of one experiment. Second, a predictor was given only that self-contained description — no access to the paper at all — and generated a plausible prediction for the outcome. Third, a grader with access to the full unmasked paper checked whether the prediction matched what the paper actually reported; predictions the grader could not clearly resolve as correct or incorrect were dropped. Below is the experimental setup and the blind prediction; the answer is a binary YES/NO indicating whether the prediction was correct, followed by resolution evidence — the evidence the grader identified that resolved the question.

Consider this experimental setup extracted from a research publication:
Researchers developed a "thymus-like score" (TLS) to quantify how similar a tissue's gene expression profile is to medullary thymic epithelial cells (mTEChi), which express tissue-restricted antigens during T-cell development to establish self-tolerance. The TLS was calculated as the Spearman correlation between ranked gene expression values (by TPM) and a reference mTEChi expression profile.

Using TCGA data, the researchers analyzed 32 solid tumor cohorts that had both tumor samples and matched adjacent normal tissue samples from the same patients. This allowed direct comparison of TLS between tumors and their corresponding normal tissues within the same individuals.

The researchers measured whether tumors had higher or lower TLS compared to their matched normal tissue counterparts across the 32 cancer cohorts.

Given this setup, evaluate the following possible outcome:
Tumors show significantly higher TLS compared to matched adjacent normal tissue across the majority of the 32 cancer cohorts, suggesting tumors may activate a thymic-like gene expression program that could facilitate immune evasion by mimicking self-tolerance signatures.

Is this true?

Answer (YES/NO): NO